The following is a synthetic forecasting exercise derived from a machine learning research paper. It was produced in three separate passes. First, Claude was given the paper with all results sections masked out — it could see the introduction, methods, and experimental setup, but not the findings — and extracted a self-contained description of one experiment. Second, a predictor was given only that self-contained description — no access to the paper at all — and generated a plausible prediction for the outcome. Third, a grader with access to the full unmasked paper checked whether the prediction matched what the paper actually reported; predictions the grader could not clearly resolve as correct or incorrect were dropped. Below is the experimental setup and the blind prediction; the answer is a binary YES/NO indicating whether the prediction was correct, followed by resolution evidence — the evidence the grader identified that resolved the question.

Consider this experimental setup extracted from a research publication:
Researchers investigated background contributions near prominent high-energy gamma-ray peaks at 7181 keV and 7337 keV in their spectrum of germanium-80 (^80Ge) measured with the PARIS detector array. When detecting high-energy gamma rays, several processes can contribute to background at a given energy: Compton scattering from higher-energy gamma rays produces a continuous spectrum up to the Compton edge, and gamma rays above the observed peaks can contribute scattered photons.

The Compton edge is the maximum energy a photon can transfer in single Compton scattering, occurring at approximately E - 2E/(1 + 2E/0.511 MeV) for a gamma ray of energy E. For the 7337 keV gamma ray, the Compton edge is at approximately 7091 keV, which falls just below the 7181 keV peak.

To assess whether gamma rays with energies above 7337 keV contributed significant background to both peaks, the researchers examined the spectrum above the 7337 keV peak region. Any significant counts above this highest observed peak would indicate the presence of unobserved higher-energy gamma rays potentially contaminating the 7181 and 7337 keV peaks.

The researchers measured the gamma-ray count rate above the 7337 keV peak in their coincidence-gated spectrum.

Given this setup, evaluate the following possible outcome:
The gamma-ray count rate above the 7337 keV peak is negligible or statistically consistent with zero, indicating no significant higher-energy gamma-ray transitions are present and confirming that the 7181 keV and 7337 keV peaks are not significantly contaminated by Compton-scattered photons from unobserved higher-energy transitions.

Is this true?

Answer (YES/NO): YES